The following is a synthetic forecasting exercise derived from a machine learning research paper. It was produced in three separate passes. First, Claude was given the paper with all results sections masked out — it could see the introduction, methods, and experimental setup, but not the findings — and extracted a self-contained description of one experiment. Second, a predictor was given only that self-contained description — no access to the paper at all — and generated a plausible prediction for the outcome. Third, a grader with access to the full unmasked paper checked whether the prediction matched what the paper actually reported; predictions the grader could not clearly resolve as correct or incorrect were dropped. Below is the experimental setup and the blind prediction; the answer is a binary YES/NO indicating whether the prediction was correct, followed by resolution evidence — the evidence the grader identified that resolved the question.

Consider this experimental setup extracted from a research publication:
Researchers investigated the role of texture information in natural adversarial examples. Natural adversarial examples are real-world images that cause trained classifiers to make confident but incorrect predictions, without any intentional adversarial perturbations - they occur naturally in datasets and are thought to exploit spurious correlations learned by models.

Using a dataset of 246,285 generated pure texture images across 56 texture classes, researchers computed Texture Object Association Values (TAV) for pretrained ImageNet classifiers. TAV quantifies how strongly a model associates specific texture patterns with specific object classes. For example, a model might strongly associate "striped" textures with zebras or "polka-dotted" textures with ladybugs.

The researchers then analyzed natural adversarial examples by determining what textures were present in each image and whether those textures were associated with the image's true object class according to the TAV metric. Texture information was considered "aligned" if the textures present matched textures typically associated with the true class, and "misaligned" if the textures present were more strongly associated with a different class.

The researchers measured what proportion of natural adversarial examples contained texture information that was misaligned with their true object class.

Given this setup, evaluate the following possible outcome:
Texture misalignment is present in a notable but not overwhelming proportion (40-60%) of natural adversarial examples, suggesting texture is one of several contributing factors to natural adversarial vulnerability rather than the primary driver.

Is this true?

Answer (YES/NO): NO